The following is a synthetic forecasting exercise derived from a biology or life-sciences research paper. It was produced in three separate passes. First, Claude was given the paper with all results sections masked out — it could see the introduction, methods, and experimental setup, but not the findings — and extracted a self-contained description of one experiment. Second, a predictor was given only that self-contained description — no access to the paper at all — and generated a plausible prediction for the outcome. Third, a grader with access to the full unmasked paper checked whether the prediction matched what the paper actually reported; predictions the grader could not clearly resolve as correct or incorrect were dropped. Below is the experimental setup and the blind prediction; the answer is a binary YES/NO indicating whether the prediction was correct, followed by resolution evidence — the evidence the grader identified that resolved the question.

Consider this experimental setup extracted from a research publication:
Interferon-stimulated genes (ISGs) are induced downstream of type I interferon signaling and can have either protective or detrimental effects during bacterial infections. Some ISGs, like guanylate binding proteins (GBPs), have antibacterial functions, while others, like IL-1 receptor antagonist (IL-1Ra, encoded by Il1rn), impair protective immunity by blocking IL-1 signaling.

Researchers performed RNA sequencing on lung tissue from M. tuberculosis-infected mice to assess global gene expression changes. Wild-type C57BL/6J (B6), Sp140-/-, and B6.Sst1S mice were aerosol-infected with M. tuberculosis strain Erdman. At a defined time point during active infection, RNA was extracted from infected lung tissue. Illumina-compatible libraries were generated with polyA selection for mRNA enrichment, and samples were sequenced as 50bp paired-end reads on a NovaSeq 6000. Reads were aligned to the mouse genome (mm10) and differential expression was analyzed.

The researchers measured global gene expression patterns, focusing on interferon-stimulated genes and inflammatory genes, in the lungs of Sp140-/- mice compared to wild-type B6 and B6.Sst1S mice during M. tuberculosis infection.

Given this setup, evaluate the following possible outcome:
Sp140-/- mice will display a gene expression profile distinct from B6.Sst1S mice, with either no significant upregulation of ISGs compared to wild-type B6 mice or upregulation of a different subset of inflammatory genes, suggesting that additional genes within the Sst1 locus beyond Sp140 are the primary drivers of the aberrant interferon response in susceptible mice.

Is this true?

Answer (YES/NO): NO